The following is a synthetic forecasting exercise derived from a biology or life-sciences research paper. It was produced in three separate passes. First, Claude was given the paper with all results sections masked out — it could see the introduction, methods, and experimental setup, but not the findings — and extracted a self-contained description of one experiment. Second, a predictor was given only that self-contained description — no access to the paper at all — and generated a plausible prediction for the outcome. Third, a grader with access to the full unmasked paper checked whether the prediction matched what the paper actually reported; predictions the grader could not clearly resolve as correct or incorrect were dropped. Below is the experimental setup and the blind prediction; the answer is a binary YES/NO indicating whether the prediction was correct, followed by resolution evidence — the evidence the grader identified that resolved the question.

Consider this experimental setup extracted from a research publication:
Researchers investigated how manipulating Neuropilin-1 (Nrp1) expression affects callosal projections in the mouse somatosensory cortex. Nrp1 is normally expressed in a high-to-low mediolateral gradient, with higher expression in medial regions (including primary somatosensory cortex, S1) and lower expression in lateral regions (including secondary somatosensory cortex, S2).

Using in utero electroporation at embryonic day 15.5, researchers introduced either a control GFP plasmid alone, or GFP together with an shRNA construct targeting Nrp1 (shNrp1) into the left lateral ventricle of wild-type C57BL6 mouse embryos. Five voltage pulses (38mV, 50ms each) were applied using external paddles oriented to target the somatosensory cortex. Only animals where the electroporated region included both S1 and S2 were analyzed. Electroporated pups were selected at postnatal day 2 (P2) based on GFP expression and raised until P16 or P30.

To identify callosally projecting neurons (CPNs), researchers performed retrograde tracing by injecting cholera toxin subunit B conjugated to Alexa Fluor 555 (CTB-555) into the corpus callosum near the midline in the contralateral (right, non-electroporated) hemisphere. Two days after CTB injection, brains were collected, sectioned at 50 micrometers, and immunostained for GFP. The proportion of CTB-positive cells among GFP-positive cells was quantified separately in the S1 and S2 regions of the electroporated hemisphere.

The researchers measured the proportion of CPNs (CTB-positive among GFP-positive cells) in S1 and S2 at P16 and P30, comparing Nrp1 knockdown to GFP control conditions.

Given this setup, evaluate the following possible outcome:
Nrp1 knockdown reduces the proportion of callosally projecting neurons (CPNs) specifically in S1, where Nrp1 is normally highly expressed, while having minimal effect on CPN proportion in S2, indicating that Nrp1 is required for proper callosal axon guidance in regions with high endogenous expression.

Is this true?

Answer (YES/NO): NO